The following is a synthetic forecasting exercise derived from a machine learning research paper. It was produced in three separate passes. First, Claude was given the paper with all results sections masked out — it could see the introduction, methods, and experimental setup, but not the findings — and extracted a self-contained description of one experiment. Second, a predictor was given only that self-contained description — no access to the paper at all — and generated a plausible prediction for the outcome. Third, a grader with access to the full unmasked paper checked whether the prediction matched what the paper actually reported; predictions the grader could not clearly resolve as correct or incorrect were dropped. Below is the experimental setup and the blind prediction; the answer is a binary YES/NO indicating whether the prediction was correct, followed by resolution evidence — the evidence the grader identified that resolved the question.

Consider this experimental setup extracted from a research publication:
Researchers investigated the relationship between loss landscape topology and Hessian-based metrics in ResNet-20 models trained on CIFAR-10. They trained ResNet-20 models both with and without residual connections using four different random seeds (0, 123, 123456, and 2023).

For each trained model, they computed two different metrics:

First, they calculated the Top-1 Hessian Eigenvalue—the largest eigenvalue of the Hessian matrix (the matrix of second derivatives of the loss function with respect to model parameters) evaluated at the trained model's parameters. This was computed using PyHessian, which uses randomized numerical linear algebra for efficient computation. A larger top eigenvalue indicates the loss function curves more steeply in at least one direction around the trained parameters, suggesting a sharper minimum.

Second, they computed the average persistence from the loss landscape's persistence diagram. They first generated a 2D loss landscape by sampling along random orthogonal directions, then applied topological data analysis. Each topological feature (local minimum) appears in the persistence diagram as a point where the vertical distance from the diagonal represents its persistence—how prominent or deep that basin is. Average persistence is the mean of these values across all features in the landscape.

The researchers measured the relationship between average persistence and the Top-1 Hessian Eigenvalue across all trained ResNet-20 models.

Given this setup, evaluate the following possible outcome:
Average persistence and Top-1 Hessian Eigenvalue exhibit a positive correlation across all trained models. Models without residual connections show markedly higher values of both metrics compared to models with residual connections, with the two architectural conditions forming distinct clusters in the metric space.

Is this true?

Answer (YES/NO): NO